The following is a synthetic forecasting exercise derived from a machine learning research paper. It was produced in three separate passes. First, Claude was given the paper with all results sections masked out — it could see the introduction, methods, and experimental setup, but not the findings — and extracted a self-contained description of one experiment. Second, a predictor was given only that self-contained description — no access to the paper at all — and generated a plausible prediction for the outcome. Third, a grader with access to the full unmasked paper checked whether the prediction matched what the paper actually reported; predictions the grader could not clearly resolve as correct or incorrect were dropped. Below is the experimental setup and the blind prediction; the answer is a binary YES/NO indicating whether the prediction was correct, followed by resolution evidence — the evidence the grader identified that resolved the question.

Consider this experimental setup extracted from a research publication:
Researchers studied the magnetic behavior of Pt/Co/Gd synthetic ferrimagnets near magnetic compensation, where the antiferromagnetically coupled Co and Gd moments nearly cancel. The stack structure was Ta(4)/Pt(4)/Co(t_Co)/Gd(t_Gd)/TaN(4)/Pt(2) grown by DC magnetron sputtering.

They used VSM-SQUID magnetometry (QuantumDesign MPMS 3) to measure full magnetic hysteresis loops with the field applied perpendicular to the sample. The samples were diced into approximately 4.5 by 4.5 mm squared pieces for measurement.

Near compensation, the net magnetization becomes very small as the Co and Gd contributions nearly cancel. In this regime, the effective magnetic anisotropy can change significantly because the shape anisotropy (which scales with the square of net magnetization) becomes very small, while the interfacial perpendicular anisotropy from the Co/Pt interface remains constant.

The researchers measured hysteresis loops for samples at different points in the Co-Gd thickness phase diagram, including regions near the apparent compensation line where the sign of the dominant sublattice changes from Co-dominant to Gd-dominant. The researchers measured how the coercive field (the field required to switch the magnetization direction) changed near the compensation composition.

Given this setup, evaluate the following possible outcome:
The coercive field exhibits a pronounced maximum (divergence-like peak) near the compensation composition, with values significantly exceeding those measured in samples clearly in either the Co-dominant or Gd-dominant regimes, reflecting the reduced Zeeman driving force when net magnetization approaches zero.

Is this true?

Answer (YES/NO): YES